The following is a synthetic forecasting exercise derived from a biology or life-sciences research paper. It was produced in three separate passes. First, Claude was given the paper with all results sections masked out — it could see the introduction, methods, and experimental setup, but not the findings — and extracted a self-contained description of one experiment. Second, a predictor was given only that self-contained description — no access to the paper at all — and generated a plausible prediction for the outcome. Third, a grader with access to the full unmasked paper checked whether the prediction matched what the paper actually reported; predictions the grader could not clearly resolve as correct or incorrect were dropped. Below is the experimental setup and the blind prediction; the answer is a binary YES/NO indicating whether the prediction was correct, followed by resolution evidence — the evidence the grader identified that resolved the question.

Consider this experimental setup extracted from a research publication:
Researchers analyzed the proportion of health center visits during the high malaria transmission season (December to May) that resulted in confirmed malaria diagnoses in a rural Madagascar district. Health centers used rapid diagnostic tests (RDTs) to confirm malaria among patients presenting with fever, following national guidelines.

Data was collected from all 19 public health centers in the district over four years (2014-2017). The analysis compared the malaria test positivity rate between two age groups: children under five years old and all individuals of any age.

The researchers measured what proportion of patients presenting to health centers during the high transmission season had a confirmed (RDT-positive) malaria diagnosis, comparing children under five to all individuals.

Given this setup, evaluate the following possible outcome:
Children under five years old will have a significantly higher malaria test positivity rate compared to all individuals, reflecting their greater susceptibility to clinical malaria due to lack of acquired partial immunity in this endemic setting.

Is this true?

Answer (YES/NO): NO